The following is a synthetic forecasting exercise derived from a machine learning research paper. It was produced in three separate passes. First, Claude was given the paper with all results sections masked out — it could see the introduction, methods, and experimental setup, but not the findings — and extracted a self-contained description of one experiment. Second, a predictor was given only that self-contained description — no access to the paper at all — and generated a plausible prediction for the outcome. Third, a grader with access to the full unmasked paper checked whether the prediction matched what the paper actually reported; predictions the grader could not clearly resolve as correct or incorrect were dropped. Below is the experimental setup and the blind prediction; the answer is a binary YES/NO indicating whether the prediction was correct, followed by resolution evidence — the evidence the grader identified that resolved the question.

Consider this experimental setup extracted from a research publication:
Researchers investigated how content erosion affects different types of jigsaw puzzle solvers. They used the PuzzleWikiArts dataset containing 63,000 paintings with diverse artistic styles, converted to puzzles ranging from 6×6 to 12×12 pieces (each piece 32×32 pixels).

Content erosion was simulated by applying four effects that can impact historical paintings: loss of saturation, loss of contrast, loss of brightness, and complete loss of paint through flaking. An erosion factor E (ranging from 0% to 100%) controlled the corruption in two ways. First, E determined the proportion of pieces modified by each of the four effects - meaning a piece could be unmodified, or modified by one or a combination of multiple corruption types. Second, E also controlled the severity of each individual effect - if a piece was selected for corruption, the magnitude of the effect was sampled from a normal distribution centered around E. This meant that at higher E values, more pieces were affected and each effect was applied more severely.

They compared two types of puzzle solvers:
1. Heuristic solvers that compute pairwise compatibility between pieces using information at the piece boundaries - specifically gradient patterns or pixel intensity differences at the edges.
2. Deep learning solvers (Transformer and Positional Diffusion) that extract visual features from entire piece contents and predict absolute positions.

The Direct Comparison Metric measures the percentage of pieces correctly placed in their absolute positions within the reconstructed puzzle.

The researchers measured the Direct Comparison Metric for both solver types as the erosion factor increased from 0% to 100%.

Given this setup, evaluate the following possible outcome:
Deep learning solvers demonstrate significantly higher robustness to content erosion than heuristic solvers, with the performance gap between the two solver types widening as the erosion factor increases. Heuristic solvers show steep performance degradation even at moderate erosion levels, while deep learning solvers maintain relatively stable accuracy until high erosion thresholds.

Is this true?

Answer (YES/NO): NO